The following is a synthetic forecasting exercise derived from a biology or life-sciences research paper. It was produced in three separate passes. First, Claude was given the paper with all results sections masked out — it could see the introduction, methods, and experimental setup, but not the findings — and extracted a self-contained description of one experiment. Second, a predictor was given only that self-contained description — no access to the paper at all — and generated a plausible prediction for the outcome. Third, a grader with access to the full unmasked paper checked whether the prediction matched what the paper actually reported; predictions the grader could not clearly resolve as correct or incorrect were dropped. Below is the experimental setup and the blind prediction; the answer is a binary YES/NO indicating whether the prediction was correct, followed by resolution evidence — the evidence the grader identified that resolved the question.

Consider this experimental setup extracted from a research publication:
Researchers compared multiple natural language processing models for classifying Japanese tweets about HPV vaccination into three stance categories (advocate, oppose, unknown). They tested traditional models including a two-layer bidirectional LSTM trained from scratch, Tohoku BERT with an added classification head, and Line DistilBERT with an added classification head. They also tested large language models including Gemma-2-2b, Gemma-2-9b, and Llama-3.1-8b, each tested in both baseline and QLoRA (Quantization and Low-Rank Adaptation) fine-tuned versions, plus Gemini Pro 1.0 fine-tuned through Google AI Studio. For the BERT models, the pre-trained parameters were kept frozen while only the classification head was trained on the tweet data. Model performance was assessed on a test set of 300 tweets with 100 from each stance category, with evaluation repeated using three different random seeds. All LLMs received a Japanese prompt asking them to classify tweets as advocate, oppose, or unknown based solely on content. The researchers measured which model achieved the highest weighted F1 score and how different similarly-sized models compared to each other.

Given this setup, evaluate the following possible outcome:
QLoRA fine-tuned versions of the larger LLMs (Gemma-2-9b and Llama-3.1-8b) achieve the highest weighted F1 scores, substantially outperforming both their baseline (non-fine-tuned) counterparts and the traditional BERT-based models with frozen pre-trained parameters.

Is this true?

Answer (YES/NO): NO